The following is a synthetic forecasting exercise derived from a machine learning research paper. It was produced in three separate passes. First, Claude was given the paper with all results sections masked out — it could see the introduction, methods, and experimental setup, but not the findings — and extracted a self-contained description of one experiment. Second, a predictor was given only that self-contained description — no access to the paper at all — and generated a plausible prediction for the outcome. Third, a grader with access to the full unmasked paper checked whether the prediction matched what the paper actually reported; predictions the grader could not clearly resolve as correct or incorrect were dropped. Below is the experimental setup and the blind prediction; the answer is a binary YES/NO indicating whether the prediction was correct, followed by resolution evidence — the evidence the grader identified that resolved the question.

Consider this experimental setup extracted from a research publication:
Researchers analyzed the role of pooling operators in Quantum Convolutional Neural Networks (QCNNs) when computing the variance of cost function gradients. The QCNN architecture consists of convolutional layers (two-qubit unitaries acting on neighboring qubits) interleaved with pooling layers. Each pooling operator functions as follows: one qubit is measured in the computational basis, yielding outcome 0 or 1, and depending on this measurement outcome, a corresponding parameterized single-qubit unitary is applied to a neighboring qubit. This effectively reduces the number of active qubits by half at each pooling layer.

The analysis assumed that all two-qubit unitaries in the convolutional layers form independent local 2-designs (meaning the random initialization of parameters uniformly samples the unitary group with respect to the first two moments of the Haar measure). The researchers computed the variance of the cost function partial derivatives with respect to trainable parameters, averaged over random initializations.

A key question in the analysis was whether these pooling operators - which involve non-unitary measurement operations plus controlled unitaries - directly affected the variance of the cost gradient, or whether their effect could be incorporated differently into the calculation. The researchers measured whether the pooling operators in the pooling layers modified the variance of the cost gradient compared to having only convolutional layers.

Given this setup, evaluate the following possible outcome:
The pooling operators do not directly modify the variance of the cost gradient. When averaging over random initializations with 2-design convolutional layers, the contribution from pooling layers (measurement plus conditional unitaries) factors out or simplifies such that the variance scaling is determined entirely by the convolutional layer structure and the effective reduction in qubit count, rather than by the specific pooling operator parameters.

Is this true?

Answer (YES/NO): YES